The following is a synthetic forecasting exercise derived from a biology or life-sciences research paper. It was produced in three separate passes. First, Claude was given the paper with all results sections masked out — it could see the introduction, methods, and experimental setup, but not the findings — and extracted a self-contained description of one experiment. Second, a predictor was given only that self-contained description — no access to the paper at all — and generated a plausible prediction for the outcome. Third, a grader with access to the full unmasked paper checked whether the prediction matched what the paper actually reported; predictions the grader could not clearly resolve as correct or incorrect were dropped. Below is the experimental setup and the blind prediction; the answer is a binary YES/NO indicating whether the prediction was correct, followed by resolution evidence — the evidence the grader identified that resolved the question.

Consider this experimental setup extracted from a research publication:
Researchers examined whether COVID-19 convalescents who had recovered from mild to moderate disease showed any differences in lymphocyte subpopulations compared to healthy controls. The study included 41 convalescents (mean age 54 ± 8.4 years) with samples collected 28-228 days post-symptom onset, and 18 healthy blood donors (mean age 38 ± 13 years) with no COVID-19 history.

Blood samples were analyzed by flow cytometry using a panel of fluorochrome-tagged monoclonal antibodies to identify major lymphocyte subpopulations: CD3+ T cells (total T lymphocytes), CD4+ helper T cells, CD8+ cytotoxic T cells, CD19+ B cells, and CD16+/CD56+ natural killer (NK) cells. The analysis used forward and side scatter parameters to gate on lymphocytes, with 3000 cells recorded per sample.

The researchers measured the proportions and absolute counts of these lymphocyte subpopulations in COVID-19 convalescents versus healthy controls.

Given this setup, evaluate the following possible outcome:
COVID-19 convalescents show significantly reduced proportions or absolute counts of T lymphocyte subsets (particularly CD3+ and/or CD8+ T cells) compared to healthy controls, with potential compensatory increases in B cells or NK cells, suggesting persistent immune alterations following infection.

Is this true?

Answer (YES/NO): NO